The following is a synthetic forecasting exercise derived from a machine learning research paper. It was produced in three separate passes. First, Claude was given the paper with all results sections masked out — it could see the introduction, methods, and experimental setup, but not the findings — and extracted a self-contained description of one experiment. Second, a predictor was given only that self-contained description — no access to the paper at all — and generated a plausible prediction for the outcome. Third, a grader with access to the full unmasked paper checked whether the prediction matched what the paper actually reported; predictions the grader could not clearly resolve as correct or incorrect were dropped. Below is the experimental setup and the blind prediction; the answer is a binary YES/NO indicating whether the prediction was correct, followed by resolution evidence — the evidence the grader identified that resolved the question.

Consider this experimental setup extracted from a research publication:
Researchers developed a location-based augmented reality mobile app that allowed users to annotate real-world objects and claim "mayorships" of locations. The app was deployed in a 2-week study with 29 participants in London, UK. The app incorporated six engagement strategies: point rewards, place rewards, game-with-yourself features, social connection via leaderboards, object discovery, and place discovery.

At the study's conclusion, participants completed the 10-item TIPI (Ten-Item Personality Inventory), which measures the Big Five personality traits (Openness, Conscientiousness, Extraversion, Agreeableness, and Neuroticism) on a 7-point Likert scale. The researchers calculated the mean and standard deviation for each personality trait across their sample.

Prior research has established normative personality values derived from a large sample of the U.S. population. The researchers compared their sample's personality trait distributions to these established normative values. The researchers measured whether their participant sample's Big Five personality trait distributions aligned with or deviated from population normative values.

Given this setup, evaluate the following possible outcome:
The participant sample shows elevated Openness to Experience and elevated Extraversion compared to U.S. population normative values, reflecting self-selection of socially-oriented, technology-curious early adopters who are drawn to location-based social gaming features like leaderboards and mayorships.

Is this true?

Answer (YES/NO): NO